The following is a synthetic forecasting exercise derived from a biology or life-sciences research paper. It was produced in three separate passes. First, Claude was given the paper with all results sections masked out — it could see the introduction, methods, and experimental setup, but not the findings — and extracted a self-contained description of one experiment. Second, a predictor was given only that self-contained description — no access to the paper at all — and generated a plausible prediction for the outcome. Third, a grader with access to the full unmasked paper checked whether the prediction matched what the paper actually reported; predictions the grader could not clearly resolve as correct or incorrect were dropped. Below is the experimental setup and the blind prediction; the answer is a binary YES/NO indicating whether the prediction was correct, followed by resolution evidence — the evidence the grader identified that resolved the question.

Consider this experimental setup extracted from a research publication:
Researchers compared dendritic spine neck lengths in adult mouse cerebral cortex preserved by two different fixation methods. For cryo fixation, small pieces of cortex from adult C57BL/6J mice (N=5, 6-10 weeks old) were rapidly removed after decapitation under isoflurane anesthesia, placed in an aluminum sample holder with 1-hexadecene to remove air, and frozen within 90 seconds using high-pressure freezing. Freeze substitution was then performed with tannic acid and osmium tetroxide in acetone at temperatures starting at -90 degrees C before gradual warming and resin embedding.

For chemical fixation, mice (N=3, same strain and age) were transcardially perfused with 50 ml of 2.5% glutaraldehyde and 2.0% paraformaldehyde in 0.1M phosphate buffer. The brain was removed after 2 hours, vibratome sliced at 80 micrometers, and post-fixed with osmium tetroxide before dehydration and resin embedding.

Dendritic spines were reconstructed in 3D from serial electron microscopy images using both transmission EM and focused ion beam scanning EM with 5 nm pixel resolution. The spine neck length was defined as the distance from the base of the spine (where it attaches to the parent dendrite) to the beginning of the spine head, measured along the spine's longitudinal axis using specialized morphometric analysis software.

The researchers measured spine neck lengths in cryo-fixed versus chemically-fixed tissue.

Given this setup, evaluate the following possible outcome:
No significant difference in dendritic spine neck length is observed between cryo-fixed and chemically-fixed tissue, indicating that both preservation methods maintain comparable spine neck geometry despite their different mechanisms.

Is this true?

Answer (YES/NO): YES